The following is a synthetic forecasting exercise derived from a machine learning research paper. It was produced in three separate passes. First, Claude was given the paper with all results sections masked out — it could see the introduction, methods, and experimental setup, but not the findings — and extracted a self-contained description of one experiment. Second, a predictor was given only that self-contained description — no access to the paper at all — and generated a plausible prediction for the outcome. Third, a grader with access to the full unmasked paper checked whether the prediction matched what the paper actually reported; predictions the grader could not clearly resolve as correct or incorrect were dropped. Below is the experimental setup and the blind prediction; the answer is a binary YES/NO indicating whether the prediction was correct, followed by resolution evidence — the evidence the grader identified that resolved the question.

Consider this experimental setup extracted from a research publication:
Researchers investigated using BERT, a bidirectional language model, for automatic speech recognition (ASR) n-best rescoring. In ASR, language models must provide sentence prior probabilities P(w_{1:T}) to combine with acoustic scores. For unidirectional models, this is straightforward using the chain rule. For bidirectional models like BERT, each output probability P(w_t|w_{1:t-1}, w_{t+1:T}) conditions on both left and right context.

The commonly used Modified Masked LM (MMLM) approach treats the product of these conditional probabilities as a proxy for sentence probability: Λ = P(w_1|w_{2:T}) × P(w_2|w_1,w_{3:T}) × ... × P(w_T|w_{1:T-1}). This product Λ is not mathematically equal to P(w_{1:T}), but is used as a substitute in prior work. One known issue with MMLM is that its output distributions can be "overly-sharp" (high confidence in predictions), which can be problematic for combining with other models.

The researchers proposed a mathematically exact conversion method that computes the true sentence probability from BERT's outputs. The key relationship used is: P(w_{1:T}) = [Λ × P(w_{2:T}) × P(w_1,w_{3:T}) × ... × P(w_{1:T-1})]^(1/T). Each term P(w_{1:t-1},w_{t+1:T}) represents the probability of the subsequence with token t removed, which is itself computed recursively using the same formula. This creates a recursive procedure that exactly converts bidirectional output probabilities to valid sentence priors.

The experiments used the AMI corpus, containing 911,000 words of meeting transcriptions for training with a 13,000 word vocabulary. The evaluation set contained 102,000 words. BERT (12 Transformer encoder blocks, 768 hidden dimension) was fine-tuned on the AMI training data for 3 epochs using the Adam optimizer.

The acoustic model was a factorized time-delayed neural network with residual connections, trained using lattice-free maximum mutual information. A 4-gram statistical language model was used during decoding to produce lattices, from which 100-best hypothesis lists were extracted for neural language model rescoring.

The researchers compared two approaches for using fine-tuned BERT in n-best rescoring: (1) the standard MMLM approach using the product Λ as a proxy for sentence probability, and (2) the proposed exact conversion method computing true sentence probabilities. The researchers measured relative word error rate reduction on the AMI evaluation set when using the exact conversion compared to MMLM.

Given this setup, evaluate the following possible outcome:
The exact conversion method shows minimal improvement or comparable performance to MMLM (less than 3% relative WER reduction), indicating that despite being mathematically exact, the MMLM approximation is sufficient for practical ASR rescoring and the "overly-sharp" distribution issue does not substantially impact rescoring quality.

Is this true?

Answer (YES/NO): NO